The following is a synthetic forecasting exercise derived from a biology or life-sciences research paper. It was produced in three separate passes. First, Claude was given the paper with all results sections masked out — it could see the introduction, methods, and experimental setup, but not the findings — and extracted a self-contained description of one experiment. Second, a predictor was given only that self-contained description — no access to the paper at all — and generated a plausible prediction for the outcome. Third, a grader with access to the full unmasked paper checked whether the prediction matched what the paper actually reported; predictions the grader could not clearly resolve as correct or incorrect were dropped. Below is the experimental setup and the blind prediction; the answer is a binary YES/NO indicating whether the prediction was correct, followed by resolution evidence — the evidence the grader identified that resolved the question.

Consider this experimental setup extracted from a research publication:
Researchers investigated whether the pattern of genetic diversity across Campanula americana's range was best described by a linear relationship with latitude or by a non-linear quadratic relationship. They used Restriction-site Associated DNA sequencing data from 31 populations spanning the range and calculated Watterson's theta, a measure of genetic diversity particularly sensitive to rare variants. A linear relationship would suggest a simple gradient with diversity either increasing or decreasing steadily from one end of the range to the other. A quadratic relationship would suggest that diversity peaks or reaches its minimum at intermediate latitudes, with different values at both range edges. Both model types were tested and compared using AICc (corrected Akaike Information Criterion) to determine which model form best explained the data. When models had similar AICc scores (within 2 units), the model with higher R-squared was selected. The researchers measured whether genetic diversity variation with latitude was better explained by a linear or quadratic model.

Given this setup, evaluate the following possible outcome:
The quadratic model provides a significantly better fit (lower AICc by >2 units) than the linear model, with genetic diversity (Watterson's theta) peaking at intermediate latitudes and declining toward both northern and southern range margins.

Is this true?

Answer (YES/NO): YES